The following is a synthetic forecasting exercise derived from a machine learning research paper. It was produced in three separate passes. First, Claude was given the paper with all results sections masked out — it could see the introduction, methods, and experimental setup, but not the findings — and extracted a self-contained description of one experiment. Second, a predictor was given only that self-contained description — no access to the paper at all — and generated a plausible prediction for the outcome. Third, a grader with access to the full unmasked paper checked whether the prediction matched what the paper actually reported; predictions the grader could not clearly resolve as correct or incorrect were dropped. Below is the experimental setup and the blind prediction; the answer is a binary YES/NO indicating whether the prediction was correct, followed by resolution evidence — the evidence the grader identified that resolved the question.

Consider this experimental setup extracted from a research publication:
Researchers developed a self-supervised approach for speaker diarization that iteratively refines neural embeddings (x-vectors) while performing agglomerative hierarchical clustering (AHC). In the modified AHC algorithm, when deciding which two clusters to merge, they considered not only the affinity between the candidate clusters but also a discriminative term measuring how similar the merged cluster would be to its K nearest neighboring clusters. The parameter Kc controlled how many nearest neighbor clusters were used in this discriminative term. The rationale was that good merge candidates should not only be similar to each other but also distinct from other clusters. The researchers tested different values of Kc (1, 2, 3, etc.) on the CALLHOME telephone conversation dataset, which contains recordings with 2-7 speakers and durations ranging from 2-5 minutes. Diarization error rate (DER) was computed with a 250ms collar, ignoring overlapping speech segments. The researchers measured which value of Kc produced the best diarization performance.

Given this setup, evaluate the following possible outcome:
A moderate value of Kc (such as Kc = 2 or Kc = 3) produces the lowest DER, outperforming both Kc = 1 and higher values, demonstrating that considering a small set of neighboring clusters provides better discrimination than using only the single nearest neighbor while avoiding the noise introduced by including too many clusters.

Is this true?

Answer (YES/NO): NO